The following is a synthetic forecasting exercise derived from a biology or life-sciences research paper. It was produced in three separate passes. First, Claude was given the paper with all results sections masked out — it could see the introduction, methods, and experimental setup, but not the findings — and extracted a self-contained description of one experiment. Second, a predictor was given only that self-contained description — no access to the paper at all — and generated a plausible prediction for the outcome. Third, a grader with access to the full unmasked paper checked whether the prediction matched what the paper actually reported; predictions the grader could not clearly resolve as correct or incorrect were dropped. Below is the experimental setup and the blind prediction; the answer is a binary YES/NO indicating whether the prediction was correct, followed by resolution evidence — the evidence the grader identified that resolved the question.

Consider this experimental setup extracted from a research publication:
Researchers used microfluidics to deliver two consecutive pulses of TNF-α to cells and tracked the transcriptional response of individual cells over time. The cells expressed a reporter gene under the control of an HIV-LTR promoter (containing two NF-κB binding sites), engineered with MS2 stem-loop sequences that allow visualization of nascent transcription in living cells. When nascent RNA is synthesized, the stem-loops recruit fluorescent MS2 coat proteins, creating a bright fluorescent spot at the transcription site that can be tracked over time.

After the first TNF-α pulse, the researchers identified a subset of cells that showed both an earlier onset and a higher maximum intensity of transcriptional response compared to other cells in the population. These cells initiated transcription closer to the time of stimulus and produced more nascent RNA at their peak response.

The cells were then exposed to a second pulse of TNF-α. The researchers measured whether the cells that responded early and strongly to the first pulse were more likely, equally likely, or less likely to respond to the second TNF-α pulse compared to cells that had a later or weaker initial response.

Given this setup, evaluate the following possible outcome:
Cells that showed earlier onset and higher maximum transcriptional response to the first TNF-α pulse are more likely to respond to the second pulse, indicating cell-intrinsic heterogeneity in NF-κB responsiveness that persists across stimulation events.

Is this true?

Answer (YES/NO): YES